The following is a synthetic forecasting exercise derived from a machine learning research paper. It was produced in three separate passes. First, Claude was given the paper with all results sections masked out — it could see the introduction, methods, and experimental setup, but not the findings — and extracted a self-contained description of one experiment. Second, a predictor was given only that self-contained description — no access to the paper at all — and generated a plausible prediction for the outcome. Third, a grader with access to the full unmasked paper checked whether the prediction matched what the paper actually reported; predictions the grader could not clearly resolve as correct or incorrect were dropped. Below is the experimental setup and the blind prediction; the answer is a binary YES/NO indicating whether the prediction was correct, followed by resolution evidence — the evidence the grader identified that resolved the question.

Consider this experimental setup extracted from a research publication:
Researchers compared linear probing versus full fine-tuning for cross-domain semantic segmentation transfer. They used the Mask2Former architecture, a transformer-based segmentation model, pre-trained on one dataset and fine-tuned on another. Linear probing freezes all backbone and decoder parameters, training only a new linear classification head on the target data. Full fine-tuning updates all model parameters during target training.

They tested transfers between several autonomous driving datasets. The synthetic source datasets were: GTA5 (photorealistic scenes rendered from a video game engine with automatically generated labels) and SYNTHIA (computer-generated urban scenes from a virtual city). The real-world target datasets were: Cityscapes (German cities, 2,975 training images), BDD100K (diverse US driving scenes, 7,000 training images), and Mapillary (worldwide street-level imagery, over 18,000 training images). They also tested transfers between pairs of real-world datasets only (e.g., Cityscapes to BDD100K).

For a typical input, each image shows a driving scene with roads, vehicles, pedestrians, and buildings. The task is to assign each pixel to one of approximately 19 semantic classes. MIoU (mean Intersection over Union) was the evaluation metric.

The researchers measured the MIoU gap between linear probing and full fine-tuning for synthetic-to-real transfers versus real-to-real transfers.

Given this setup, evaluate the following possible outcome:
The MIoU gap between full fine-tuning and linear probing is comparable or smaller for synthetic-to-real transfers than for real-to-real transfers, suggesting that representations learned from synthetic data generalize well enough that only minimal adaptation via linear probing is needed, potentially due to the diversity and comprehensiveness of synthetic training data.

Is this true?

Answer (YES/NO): NO